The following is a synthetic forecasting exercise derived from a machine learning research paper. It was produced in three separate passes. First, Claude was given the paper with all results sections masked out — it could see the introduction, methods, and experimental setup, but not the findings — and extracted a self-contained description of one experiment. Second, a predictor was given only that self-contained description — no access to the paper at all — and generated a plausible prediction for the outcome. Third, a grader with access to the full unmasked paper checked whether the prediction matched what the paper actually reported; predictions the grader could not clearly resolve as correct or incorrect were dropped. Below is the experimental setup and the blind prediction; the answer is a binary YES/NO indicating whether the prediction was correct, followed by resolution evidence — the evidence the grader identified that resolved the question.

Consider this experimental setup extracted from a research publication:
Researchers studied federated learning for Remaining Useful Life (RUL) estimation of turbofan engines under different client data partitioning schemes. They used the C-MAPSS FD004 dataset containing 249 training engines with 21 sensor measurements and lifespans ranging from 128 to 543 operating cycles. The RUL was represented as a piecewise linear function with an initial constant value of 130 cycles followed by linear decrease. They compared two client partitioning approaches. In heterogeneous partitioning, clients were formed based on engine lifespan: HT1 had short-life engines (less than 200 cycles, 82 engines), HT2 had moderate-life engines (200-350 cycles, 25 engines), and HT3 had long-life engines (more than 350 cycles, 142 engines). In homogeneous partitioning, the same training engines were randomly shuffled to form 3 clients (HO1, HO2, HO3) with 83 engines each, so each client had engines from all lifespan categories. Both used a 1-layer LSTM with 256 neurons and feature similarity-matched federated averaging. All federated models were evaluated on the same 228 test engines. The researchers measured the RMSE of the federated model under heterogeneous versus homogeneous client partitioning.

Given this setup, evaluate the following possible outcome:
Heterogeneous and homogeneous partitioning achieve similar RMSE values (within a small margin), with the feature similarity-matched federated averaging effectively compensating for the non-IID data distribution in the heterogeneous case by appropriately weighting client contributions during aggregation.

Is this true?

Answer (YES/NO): NO